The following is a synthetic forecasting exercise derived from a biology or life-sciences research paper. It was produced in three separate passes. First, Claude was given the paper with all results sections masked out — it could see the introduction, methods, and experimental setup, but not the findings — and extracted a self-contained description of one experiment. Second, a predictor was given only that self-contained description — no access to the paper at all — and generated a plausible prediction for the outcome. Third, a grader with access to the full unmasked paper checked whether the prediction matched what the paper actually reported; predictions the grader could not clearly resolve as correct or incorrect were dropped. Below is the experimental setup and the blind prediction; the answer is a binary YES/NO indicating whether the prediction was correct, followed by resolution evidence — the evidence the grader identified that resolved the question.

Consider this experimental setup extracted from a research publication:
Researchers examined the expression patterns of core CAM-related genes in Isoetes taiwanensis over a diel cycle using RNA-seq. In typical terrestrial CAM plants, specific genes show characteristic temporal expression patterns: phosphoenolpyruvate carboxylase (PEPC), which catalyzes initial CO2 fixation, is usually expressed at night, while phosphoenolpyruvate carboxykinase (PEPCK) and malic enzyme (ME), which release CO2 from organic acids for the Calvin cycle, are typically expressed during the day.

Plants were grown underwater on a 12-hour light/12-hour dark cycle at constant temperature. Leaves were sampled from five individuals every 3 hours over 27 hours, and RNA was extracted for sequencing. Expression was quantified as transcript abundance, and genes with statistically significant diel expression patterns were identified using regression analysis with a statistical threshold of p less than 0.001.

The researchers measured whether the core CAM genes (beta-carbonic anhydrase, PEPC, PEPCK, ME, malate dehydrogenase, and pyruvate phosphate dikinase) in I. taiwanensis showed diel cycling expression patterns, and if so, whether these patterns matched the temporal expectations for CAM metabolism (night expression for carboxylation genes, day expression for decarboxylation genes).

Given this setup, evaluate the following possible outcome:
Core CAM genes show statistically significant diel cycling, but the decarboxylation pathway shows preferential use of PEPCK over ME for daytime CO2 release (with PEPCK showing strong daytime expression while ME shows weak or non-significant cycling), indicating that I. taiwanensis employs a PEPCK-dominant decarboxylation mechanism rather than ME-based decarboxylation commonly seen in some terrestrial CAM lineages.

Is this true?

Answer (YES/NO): NO